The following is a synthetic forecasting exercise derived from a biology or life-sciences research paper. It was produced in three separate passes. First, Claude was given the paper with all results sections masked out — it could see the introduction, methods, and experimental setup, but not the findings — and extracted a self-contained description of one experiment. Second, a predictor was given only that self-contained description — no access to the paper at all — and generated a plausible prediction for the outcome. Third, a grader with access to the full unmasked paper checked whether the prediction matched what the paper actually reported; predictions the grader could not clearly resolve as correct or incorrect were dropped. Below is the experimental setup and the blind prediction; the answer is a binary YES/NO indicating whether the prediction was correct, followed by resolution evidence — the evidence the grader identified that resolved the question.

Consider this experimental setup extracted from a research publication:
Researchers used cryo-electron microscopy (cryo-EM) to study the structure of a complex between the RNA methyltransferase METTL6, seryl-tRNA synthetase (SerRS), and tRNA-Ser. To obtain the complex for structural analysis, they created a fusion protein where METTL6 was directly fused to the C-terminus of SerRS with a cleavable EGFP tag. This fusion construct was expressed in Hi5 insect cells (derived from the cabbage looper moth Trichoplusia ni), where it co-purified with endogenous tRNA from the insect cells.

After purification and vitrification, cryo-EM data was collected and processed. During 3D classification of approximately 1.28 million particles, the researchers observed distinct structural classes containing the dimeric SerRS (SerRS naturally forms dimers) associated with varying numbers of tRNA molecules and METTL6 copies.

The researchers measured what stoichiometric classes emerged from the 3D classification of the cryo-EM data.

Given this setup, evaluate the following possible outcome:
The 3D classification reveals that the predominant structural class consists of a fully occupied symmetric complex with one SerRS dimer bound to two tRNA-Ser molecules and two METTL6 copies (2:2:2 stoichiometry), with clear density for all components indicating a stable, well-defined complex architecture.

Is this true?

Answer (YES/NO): NO